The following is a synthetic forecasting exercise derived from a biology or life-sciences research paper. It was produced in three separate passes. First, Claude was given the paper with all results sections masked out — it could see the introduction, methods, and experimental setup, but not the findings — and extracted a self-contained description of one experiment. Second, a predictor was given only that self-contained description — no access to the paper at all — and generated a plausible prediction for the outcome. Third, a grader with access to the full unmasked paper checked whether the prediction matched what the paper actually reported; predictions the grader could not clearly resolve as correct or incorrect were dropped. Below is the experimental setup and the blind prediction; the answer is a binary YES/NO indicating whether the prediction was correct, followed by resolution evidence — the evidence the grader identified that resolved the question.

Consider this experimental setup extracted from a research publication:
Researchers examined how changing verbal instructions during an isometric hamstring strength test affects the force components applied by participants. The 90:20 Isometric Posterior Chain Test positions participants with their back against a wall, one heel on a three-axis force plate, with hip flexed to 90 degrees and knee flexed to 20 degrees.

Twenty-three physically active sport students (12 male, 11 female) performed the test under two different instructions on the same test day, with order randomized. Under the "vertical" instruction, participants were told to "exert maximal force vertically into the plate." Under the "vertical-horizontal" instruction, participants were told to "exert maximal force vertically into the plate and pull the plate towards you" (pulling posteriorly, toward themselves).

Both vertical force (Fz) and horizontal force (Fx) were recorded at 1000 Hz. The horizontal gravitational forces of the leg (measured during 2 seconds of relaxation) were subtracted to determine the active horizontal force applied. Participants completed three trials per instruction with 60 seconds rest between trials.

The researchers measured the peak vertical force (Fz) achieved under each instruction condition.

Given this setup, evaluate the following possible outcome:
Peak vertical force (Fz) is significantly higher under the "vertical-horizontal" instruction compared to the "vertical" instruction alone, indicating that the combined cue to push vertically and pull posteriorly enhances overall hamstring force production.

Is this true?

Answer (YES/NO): NO